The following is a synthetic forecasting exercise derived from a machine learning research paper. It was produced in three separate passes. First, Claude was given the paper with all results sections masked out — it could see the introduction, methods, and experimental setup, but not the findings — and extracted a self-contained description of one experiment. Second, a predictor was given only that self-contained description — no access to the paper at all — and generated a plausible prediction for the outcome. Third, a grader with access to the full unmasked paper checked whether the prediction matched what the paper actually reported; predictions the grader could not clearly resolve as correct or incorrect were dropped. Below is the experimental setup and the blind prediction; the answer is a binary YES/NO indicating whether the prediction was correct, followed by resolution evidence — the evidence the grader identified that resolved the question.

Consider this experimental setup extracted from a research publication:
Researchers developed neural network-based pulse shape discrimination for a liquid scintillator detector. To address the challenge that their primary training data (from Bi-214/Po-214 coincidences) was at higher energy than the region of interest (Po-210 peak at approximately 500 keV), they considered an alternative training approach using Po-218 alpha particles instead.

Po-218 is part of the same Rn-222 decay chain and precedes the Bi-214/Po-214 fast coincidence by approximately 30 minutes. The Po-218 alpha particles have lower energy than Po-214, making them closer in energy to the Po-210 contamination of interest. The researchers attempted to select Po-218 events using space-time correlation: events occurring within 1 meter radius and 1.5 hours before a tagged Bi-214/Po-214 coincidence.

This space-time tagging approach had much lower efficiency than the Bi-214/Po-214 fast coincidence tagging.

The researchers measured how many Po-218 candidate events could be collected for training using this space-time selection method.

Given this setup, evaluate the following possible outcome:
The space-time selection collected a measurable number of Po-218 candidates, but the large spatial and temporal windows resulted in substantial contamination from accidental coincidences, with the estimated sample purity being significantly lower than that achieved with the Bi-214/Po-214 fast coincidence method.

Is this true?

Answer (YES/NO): NO